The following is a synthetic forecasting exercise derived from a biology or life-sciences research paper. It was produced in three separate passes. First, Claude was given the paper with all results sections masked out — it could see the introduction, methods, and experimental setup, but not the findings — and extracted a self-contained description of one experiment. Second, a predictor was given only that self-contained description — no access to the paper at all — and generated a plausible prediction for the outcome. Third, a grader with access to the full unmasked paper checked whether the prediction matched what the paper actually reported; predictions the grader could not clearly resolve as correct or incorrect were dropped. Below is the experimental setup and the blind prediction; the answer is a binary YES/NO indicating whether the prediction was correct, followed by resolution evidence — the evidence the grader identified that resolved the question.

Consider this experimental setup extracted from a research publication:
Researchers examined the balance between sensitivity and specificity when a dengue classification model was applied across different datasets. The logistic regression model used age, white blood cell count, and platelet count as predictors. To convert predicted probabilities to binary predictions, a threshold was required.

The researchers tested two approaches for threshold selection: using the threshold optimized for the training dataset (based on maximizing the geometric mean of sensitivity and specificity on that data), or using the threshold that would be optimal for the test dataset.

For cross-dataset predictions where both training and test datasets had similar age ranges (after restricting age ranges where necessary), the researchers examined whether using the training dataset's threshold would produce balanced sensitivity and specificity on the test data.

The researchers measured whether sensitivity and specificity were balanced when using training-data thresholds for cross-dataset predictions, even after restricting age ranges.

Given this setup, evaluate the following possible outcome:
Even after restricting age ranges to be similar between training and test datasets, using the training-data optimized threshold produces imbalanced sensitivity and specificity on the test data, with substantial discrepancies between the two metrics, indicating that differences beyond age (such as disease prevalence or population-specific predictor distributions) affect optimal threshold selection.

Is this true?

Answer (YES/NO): YES